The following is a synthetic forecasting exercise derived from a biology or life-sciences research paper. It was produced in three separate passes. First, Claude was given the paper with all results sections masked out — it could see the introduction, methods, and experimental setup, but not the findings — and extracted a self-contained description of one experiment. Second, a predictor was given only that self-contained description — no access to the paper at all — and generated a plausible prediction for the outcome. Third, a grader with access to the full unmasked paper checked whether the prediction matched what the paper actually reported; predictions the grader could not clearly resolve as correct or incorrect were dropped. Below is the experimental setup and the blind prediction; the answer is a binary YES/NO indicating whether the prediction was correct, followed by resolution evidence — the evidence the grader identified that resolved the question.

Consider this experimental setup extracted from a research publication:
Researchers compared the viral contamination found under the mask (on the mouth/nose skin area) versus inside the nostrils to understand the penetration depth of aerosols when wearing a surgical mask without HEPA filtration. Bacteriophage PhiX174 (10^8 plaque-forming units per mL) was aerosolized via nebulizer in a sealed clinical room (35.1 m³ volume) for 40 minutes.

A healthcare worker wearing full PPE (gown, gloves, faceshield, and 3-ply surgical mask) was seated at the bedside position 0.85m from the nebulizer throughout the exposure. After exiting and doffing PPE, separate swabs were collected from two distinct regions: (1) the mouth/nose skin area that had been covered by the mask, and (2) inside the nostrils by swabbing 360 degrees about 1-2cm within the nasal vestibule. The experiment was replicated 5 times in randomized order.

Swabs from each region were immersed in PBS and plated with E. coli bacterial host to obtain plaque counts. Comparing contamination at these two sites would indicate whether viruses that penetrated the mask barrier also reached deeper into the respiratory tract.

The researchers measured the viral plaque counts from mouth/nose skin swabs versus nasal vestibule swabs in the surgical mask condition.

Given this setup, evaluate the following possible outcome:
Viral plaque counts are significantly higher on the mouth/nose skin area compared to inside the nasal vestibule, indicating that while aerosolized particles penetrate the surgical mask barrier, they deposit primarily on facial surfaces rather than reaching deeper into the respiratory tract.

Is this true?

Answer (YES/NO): NO